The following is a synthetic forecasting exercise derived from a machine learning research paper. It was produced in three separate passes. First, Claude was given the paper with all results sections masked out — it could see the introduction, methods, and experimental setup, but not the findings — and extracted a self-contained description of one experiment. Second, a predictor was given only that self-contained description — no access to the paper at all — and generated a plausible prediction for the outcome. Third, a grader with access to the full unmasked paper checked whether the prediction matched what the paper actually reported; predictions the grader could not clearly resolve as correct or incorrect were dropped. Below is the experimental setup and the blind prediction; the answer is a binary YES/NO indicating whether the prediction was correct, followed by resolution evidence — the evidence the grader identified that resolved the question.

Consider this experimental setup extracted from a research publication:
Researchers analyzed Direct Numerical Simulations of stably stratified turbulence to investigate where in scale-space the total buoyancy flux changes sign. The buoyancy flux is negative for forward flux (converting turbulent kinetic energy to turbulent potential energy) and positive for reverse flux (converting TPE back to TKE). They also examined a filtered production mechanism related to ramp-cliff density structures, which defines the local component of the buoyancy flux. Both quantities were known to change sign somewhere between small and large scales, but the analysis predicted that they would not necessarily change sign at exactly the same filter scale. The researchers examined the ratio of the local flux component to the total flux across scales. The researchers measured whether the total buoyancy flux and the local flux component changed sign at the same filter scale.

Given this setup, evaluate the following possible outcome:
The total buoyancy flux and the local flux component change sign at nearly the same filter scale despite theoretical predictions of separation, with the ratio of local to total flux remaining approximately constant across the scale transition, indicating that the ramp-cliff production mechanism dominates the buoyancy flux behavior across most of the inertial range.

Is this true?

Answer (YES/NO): NO